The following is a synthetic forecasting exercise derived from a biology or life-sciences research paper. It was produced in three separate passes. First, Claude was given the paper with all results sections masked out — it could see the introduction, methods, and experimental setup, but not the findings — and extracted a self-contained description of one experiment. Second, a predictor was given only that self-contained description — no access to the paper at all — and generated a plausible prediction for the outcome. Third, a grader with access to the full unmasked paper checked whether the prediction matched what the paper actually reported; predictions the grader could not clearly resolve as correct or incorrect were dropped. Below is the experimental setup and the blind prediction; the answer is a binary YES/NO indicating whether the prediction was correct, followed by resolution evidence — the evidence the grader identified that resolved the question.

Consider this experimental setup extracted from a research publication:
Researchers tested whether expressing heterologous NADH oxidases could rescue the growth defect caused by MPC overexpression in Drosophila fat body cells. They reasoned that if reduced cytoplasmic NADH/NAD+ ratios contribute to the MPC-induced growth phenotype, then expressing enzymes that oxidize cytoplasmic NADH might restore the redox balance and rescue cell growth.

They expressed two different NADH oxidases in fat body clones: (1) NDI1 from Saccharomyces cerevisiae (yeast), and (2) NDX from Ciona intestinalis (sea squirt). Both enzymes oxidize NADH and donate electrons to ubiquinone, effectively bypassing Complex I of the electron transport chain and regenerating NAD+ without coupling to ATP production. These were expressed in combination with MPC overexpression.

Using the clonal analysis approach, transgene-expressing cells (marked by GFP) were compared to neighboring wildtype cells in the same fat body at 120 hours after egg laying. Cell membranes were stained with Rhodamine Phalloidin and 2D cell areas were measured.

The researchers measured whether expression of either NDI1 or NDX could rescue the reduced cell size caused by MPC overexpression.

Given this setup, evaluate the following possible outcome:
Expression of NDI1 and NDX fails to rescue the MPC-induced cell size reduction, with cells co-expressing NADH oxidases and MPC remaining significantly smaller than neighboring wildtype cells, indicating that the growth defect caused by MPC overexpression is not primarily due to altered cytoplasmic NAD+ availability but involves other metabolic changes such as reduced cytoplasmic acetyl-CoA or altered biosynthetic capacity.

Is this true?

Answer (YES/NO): NO